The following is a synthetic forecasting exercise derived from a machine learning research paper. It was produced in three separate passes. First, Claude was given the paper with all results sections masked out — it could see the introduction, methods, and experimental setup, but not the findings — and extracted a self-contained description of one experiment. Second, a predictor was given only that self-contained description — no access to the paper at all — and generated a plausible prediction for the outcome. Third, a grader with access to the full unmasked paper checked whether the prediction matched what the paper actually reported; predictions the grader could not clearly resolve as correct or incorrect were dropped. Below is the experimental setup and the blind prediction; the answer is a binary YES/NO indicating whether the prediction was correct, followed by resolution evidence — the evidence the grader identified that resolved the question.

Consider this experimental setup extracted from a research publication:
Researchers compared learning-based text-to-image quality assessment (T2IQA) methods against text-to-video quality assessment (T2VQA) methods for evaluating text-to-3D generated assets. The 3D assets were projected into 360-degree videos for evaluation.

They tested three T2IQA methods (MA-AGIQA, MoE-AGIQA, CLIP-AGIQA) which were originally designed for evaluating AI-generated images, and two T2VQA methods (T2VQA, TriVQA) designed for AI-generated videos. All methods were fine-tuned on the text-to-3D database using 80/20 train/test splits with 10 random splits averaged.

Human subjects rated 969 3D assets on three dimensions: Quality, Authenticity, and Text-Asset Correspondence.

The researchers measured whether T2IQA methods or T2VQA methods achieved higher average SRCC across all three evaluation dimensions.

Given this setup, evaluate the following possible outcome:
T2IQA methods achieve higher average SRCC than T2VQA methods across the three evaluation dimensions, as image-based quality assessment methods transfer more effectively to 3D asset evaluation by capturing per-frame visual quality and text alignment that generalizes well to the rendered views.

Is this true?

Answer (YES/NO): YES